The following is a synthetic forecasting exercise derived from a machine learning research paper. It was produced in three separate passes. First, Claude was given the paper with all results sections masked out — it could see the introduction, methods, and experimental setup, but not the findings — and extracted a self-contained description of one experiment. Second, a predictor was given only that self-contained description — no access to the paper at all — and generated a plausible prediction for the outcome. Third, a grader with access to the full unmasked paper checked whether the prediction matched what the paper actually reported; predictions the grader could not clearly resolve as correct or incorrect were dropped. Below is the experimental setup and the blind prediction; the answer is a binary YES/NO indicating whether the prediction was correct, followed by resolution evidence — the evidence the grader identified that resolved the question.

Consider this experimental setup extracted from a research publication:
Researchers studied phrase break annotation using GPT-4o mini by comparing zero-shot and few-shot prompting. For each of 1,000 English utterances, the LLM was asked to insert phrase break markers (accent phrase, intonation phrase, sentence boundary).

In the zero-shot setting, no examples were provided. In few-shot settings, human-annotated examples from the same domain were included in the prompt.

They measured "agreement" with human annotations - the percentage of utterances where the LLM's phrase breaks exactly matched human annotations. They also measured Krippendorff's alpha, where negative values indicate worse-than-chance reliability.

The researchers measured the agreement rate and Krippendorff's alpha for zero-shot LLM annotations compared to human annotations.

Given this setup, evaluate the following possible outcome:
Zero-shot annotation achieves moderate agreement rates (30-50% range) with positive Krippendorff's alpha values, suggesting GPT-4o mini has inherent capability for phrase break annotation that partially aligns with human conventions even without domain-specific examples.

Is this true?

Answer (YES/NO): NO